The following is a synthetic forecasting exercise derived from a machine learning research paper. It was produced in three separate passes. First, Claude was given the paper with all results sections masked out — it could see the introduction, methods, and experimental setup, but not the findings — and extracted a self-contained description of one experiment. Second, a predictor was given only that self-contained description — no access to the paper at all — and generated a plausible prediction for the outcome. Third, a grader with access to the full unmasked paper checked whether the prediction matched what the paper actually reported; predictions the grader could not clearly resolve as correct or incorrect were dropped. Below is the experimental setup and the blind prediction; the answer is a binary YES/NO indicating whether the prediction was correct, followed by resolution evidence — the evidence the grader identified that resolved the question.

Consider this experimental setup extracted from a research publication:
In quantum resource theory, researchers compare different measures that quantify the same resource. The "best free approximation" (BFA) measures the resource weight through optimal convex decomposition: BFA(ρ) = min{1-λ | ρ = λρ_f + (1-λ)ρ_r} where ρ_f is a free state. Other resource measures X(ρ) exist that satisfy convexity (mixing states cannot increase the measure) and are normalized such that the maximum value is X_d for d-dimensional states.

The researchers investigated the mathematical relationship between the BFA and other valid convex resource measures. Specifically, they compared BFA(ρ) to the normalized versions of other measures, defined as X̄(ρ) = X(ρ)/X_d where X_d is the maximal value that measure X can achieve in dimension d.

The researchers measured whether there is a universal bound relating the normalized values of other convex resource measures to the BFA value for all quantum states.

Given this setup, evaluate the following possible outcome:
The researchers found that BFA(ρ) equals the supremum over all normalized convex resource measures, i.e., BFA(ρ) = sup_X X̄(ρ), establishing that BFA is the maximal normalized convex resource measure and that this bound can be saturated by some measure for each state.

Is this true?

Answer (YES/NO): NO